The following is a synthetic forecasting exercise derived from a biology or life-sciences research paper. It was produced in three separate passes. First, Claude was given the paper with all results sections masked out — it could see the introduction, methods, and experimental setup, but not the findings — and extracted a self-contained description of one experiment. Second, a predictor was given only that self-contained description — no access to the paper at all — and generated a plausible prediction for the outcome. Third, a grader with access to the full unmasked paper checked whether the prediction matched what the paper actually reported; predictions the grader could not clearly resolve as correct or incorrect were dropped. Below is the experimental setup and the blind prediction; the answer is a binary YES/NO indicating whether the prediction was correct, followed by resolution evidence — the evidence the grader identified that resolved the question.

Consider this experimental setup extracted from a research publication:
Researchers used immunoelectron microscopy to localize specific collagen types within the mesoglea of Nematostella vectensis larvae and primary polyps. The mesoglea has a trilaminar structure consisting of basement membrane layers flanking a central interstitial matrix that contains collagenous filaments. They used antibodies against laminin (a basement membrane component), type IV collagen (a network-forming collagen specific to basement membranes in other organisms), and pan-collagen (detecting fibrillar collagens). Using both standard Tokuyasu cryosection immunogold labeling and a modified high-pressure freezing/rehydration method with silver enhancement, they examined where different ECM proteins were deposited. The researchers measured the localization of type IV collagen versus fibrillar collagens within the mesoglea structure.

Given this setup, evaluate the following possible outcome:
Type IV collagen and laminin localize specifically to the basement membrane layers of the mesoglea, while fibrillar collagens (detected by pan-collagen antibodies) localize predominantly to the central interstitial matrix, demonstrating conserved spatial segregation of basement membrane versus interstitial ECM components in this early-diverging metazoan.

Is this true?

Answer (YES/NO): YES